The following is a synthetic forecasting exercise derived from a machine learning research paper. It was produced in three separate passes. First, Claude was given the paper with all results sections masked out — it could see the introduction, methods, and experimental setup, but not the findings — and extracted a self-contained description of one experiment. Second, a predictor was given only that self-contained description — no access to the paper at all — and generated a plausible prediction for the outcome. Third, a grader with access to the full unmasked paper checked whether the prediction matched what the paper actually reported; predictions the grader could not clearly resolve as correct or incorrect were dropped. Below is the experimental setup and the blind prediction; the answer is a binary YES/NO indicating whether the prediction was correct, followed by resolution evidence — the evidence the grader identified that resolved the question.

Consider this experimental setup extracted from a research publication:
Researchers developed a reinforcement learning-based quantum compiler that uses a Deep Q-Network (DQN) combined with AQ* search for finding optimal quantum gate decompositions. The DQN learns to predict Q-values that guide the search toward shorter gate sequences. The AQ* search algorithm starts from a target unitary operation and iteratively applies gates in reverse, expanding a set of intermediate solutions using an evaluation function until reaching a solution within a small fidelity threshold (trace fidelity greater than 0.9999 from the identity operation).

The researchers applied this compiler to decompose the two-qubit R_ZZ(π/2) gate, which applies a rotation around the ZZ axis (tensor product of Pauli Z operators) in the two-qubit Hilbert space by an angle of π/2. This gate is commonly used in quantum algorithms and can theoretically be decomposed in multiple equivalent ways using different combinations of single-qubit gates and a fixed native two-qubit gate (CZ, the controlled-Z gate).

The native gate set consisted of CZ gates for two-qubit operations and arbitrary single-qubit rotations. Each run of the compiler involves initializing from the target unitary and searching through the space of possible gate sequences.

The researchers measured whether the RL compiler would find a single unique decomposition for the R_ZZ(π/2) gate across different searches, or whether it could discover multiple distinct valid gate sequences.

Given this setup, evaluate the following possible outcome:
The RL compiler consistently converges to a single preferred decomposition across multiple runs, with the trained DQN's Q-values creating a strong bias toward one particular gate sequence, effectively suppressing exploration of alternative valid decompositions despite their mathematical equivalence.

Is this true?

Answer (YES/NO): NO